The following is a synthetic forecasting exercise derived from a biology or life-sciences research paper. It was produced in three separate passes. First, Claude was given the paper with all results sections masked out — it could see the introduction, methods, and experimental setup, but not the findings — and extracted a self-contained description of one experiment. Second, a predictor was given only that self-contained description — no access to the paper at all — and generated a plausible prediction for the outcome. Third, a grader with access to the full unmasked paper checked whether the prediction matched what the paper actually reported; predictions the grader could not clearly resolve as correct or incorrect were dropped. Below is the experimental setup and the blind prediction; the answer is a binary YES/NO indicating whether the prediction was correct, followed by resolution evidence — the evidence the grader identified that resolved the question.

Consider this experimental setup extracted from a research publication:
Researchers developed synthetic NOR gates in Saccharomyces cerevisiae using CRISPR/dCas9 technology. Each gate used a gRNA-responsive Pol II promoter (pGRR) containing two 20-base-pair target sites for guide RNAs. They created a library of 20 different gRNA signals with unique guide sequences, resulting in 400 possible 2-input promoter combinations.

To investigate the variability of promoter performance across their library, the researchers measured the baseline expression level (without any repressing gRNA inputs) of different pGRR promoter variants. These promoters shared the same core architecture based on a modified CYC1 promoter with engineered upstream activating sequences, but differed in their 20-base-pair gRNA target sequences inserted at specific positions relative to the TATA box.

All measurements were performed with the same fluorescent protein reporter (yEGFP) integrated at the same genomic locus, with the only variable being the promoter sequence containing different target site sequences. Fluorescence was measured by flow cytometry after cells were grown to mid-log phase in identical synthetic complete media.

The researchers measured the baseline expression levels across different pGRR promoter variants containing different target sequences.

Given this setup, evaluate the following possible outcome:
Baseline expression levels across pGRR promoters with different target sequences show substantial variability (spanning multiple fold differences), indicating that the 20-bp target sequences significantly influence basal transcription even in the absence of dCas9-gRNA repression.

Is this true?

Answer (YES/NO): NO